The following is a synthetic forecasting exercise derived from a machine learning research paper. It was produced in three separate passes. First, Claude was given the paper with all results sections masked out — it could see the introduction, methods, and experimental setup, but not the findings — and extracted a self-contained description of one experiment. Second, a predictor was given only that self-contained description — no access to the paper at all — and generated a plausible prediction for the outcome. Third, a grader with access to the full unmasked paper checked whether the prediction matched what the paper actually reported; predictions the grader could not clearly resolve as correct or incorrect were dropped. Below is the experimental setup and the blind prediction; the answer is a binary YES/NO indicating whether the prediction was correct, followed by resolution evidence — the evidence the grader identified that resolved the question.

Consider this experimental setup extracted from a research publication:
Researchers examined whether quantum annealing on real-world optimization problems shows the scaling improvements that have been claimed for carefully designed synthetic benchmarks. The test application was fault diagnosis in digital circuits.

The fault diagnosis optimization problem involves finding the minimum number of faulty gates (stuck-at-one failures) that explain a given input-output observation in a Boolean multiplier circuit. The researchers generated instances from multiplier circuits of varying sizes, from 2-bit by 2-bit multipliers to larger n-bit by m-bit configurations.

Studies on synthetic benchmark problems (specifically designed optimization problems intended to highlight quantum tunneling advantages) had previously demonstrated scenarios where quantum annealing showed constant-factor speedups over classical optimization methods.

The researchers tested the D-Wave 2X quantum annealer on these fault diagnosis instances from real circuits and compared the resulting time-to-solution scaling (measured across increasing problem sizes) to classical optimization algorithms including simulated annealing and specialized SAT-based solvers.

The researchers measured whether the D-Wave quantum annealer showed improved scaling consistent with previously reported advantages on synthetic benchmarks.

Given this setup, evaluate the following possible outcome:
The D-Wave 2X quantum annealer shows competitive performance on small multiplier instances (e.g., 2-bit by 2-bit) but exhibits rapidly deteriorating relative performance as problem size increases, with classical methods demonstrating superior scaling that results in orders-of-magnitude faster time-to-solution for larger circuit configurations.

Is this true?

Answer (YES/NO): NO